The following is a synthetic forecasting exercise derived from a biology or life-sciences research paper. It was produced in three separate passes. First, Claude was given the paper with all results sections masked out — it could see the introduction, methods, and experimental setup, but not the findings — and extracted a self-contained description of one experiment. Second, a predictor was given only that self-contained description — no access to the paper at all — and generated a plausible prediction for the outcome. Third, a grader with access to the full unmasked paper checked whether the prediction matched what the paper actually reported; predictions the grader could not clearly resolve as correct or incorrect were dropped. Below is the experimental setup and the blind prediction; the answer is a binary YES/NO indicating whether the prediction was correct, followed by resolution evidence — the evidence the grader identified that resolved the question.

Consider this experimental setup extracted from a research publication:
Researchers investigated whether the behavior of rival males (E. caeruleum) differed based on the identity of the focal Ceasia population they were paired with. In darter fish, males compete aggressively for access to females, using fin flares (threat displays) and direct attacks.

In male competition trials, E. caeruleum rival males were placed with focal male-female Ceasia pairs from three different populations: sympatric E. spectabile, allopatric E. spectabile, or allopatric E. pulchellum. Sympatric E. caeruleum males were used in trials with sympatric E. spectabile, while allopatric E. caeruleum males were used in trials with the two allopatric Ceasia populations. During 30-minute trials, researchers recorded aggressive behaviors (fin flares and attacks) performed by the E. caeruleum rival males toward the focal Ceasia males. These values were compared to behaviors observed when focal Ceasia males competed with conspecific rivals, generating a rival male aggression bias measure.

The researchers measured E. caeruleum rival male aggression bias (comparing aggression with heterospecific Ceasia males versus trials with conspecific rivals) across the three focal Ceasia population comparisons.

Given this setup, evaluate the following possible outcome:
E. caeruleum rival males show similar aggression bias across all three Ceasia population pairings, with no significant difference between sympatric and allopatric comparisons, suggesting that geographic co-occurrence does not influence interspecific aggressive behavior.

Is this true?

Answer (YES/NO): NO